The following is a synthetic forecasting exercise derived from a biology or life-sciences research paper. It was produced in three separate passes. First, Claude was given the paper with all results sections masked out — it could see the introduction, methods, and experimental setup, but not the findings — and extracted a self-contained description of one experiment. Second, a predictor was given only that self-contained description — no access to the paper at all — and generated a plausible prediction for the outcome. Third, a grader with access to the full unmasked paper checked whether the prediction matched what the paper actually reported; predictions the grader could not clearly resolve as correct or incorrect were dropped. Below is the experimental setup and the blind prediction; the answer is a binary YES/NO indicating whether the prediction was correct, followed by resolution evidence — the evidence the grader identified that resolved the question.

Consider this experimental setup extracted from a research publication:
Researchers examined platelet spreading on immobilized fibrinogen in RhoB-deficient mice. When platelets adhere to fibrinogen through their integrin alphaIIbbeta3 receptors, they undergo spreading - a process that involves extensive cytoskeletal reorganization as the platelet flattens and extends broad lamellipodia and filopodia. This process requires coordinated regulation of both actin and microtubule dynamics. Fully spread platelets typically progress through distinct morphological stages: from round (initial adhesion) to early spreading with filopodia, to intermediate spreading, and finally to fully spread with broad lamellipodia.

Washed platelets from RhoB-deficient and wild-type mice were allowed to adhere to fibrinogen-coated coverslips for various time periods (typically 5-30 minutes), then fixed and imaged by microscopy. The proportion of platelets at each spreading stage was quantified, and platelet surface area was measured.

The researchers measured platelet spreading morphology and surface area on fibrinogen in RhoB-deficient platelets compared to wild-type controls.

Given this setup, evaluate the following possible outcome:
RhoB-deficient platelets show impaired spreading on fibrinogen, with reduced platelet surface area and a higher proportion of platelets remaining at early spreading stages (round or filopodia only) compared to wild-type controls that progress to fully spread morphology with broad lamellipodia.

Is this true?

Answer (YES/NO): NO